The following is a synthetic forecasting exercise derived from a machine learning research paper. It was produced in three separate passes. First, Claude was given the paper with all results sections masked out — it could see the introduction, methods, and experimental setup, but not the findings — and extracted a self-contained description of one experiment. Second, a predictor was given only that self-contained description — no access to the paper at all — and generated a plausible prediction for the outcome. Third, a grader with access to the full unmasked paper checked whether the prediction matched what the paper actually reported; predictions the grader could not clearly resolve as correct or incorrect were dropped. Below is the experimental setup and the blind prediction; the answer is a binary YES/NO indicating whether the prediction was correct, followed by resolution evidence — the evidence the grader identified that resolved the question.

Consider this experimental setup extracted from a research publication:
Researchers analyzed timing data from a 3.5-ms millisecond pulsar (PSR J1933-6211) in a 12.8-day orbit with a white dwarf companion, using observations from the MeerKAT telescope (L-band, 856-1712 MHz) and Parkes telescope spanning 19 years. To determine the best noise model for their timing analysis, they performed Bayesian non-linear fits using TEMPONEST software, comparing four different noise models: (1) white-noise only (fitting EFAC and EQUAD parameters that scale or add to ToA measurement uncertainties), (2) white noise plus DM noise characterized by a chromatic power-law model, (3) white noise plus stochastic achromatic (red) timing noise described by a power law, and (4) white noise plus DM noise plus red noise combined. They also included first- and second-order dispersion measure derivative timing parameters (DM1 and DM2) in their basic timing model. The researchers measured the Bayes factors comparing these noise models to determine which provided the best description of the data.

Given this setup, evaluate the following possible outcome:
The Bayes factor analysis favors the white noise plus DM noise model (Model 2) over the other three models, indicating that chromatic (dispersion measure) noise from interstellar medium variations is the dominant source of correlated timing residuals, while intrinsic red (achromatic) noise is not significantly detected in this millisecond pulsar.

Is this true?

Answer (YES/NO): NO